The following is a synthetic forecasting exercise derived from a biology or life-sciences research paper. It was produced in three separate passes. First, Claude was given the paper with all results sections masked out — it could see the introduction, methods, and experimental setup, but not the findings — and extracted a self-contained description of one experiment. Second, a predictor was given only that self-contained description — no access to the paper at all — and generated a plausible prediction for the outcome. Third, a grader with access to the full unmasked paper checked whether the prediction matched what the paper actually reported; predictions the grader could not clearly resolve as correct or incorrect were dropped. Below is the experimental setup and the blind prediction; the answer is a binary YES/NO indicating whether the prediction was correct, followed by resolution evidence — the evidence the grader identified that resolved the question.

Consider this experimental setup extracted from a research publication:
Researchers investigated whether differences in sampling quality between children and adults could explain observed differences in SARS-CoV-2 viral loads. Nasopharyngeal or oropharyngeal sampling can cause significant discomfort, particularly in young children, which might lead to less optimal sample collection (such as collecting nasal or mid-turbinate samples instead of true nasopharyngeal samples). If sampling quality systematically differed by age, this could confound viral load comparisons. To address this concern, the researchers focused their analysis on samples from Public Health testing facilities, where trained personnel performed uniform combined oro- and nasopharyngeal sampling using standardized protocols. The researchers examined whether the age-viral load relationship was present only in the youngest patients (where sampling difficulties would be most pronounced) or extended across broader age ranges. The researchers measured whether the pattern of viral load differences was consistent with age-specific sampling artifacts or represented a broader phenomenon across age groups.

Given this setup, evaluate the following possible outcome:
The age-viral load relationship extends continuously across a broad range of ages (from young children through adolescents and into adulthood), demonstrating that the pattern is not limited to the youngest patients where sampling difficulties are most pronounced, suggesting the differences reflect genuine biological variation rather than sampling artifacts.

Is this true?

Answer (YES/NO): YES